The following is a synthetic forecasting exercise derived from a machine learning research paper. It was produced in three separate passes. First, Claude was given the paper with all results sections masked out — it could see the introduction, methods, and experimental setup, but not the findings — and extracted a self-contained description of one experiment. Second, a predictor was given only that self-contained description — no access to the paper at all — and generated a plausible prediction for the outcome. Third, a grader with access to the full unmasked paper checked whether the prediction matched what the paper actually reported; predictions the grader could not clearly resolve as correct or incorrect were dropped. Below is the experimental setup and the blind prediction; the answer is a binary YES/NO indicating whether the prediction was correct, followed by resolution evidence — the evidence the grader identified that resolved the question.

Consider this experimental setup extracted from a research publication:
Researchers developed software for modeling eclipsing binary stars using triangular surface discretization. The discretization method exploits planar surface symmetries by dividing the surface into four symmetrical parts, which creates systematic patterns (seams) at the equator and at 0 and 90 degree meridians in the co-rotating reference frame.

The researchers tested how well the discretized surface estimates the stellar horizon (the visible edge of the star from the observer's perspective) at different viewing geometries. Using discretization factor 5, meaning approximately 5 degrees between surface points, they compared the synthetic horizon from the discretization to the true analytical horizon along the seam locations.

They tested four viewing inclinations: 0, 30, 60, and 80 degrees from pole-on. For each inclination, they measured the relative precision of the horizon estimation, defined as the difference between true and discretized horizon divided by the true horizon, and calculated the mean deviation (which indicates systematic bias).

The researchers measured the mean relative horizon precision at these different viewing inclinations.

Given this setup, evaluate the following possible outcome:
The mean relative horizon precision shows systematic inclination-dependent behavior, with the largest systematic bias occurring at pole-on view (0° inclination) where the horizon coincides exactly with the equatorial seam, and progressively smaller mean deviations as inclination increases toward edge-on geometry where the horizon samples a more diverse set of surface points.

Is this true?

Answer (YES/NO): NO